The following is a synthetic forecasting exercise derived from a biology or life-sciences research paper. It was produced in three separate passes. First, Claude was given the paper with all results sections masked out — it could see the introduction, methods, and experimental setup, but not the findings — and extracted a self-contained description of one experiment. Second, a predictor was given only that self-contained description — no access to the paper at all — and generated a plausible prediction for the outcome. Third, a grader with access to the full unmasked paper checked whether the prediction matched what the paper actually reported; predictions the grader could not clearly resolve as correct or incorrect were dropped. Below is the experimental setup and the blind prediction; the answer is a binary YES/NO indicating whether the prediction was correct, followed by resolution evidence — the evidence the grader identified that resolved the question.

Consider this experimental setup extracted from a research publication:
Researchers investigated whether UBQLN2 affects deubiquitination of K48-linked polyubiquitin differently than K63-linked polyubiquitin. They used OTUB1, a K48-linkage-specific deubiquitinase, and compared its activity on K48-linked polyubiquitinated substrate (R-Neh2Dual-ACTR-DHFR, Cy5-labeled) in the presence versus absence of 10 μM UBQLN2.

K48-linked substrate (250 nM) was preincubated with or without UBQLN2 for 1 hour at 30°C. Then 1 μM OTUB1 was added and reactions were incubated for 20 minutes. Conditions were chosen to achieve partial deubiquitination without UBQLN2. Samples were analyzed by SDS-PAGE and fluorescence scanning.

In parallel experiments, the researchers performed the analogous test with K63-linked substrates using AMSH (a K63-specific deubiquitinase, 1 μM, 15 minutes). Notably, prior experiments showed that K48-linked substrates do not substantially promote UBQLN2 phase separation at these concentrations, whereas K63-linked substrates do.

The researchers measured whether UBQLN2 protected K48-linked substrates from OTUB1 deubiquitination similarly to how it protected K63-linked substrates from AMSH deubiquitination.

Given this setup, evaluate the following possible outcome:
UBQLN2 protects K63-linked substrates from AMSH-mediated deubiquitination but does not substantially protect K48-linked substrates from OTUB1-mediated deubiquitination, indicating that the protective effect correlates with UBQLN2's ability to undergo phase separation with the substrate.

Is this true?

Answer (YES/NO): NO